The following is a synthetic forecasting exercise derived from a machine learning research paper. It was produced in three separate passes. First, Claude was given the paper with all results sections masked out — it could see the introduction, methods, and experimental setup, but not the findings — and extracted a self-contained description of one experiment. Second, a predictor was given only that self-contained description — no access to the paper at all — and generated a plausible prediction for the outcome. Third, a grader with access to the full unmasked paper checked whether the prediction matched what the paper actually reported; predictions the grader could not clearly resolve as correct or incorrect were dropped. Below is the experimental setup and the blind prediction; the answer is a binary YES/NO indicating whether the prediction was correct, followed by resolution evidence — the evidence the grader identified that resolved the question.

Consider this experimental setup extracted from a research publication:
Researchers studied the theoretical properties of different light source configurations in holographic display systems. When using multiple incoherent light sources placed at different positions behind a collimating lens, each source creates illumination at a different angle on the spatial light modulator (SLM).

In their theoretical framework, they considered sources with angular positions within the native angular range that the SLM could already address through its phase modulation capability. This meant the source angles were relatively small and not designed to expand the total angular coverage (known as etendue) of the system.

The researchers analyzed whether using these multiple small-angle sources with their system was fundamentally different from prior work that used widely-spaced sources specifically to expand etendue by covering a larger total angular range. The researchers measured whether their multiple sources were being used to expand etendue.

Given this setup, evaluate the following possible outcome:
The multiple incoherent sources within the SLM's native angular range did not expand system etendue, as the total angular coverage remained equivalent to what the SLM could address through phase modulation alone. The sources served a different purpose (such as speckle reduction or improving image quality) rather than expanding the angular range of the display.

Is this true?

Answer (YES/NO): YES